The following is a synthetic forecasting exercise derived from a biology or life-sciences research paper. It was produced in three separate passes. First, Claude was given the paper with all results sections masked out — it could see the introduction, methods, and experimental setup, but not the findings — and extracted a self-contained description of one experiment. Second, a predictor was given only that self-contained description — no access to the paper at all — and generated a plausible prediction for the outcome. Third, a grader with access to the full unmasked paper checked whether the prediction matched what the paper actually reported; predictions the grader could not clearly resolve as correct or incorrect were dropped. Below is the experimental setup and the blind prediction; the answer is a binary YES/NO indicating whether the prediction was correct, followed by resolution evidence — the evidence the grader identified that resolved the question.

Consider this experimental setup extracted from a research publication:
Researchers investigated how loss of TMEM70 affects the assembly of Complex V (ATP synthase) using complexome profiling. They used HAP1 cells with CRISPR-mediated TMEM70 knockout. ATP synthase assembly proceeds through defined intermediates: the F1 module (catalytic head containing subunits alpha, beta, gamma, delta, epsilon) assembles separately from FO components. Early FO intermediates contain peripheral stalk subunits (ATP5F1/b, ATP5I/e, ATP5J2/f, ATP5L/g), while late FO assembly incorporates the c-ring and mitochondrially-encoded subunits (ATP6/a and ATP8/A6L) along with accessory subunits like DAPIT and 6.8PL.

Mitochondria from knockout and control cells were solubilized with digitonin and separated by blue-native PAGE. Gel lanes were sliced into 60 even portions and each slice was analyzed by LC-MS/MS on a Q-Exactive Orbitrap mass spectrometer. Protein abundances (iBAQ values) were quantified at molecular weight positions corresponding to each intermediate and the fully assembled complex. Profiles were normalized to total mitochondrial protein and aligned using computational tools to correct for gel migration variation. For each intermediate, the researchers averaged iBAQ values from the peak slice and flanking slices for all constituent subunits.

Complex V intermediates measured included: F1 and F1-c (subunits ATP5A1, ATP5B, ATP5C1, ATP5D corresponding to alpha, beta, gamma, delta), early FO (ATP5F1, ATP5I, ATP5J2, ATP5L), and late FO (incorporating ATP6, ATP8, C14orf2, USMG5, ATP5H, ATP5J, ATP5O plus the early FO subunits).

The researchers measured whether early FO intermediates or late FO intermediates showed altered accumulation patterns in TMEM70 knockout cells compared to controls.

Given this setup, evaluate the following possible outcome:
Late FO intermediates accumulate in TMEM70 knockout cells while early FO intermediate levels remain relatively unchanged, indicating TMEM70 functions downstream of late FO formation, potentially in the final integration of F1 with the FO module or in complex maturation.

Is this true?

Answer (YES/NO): NO